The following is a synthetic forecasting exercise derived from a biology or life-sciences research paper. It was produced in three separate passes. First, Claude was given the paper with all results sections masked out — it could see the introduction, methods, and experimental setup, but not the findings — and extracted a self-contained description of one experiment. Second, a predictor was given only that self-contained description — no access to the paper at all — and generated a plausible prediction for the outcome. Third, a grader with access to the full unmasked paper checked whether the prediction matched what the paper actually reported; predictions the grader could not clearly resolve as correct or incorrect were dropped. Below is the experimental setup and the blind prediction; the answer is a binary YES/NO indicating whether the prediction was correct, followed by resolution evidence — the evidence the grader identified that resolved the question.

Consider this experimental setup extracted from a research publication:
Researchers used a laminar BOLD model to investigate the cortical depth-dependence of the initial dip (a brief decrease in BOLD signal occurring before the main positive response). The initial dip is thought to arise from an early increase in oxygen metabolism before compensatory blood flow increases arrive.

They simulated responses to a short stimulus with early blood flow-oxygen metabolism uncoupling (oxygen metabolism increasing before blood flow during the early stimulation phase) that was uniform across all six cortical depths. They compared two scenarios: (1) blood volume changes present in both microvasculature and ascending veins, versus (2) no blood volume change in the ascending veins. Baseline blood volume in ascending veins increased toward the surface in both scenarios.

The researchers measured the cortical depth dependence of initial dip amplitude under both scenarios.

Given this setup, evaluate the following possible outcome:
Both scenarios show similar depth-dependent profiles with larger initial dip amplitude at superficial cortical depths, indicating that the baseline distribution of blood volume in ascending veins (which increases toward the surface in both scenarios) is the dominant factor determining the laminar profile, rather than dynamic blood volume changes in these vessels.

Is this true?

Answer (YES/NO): NO